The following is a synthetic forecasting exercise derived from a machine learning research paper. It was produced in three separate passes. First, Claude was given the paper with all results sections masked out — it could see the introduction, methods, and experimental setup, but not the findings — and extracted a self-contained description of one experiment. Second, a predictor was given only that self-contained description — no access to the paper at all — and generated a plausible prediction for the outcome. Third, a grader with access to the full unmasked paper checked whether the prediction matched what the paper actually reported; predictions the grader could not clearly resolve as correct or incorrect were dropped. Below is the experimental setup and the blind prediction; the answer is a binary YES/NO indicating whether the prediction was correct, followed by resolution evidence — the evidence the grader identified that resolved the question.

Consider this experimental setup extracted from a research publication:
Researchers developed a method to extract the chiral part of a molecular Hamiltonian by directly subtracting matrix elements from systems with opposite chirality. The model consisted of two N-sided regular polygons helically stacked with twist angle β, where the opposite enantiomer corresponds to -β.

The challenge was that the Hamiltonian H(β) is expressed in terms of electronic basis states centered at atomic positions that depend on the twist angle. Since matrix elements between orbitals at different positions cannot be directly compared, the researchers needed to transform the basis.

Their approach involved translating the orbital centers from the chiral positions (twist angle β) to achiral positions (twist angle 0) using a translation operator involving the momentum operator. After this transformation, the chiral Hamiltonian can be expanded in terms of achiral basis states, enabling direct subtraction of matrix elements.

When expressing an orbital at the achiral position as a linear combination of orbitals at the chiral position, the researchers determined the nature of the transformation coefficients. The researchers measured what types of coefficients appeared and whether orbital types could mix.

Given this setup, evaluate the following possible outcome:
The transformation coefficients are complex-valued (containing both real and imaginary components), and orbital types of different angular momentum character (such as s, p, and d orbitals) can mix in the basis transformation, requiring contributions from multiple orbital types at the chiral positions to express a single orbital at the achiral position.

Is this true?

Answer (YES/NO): YES